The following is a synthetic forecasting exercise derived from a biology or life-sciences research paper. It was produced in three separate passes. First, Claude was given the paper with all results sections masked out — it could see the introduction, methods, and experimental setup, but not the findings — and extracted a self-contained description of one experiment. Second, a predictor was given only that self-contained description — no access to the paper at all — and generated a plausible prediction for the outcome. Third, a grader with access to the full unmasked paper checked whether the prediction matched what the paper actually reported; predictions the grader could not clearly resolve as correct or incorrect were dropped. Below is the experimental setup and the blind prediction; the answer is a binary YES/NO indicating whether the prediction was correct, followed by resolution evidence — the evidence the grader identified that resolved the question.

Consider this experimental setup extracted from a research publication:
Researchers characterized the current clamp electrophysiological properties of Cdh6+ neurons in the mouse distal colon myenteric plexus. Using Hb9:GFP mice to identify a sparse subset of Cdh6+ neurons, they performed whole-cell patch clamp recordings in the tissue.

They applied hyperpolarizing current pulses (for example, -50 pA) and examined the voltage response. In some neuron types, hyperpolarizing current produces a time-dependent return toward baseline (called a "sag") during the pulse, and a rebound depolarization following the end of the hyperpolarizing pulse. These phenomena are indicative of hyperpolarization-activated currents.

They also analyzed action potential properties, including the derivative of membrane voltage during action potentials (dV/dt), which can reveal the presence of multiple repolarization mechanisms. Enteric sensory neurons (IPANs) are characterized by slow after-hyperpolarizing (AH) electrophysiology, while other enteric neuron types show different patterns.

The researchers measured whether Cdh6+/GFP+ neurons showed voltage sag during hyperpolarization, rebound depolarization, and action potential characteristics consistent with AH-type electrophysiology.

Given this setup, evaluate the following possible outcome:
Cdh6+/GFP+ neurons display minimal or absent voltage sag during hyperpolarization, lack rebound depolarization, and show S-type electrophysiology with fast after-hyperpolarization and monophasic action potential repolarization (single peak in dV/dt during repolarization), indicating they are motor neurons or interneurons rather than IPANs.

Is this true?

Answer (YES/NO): NO